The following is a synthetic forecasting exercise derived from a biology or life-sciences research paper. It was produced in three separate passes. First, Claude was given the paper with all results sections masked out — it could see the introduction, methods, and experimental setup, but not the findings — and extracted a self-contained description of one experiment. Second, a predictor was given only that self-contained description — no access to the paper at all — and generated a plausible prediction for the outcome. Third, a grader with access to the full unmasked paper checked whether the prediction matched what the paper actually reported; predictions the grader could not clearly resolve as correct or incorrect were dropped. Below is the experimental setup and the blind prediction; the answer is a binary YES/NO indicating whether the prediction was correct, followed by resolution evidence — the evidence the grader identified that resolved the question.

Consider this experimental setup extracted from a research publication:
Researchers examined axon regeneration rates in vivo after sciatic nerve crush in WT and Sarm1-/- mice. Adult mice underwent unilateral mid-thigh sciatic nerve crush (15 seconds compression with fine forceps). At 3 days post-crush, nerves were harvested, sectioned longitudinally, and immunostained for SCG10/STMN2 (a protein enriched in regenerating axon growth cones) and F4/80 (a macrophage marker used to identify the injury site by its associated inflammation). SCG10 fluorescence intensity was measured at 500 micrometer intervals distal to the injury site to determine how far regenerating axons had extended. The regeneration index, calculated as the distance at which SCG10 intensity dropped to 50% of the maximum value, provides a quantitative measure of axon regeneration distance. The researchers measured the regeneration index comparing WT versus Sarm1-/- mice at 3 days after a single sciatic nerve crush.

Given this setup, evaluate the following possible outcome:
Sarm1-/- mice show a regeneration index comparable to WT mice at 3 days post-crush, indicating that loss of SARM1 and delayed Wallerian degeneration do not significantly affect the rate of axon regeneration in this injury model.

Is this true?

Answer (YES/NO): NO